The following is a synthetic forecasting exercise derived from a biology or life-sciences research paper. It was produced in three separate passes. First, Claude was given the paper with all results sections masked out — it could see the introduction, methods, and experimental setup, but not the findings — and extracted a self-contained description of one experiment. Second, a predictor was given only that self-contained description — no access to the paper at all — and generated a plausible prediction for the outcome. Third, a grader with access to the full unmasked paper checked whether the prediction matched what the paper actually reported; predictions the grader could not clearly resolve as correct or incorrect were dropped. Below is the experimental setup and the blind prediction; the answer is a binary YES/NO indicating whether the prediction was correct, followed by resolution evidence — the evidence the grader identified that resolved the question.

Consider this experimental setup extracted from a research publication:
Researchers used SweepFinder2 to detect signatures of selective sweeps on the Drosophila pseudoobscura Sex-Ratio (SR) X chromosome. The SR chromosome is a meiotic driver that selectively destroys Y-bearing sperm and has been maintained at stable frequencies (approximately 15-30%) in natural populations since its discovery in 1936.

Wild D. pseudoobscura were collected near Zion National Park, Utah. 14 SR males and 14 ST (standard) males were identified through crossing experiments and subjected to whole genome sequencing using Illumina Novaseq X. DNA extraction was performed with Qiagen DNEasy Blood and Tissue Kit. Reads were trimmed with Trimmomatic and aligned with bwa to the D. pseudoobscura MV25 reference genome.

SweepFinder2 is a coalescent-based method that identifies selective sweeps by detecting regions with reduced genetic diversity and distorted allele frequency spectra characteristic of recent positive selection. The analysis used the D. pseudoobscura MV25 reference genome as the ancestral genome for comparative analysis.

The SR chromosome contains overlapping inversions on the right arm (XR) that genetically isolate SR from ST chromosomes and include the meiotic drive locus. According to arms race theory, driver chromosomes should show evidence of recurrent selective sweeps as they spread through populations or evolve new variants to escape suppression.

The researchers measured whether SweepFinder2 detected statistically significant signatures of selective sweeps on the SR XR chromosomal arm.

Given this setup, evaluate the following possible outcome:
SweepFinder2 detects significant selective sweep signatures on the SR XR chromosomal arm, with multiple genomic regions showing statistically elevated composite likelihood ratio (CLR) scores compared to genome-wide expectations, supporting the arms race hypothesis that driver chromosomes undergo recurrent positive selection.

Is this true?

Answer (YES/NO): NO